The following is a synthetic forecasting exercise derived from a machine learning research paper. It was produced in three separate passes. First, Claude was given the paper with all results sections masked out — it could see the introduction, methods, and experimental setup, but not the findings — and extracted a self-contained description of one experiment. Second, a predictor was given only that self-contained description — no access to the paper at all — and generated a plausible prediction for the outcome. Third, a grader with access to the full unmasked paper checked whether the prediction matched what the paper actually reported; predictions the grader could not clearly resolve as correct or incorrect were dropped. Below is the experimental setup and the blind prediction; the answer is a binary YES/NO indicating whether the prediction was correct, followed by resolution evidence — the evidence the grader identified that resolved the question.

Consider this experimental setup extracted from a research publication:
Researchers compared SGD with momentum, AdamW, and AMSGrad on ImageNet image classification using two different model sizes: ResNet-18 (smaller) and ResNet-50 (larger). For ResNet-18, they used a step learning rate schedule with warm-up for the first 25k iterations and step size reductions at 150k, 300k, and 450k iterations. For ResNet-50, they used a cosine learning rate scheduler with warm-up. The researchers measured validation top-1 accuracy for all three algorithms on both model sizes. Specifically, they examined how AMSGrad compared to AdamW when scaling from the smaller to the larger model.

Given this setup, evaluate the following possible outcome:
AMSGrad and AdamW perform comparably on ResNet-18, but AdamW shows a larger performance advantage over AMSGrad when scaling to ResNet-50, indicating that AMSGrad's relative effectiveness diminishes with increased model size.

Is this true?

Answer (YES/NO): NO